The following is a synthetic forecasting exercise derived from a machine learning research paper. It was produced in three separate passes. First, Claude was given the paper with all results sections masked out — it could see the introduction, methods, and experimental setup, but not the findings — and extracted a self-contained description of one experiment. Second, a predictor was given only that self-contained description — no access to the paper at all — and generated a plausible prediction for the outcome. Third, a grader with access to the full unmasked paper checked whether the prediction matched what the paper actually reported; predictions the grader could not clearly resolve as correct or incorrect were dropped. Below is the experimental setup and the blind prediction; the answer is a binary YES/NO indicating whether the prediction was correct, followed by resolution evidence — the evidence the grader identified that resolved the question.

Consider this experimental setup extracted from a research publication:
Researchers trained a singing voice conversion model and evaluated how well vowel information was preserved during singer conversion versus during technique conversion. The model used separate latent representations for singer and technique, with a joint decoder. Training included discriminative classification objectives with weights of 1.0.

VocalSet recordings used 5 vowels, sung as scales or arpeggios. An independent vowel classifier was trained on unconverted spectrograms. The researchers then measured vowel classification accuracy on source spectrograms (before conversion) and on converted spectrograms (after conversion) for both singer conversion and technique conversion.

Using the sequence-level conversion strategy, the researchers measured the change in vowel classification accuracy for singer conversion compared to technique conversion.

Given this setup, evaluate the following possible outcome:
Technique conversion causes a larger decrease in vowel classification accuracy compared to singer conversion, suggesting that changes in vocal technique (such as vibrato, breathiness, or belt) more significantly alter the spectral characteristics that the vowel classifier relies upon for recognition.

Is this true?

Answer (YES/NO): NO